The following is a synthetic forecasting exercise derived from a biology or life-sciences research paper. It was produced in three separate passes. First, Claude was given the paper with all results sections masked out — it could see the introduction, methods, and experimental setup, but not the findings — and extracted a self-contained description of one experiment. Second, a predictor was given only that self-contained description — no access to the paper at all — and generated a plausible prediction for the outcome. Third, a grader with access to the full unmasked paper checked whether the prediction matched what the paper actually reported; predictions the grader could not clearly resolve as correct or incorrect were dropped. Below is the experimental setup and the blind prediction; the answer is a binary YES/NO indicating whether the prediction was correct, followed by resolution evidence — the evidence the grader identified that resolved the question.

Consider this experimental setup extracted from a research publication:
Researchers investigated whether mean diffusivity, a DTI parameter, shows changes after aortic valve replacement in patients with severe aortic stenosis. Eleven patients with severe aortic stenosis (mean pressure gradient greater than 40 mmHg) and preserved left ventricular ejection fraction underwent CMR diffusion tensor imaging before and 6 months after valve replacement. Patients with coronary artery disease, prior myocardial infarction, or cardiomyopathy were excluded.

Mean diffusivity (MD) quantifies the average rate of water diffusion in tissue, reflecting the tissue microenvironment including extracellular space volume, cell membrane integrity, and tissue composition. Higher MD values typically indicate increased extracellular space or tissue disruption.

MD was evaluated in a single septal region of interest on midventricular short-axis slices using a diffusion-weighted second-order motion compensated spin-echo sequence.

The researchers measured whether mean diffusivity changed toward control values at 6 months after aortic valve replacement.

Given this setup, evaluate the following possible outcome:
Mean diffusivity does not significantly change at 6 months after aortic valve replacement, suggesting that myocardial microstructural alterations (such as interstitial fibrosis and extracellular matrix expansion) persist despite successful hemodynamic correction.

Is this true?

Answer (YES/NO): NO